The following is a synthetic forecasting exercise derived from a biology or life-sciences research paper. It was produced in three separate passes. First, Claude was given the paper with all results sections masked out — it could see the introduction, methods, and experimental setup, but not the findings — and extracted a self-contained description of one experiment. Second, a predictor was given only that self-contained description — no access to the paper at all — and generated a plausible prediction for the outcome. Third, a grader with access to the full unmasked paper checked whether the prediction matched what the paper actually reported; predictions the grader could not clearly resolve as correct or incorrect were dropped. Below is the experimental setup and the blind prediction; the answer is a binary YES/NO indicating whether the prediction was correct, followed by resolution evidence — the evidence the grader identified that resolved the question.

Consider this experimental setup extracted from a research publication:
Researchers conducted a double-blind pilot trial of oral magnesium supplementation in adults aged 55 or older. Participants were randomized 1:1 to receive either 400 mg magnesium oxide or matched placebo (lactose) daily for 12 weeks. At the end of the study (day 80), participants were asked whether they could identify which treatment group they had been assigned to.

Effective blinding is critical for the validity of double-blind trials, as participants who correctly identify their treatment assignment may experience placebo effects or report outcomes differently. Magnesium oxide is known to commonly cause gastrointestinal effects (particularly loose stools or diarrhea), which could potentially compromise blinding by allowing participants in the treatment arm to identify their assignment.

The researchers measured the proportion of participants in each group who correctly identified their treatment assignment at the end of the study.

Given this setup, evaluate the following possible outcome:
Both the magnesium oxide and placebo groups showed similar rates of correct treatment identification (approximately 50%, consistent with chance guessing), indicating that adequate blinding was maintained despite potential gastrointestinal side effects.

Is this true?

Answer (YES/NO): NO